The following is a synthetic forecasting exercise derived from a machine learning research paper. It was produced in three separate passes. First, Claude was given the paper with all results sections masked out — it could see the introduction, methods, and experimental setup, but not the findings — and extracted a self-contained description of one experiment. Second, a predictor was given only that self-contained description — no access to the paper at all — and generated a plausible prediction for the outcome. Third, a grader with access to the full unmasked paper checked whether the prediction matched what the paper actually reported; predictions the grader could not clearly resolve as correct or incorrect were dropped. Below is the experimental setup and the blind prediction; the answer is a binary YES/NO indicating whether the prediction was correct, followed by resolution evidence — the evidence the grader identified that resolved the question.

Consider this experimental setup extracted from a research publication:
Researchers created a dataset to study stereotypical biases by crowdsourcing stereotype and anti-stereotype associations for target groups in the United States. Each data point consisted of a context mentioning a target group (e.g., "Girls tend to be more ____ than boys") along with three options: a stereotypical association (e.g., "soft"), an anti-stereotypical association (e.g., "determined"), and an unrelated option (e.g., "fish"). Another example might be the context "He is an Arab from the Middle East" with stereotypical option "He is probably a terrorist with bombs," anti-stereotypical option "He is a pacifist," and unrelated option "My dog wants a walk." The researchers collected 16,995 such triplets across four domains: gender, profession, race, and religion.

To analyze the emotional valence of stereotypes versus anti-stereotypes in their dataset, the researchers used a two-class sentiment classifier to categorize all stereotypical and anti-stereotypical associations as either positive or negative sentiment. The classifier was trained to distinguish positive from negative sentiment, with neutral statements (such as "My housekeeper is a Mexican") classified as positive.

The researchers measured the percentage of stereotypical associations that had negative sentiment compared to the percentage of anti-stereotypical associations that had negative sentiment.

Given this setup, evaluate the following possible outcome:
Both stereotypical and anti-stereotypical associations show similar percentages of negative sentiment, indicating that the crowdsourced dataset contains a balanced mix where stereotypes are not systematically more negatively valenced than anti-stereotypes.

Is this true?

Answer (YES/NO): NO